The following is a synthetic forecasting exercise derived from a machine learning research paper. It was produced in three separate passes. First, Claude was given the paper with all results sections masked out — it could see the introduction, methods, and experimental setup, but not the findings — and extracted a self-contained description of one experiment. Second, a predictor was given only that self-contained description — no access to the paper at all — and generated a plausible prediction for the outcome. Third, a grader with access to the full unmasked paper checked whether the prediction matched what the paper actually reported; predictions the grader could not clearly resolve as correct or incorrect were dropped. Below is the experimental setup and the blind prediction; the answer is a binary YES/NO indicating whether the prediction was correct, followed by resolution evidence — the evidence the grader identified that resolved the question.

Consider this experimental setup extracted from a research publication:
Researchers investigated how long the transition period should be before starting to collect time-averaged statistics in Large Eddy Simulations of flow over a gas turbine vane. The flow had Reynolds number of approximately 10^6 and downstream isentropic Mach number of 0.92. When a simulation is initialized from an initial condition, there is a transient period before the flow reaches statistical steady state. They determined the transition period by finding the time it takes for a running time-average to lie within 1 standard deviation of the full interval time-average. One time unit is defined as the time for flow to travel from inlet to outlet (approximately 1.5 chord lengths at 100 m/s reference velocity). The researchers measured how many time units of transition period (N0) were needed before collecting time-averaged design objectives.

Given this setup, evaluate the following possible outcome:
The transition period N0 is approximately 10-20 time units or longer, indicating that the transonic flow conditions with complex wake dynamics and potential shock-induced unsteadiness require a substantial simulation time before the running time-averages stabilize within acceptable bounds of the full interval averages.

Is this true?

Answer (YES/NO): NO